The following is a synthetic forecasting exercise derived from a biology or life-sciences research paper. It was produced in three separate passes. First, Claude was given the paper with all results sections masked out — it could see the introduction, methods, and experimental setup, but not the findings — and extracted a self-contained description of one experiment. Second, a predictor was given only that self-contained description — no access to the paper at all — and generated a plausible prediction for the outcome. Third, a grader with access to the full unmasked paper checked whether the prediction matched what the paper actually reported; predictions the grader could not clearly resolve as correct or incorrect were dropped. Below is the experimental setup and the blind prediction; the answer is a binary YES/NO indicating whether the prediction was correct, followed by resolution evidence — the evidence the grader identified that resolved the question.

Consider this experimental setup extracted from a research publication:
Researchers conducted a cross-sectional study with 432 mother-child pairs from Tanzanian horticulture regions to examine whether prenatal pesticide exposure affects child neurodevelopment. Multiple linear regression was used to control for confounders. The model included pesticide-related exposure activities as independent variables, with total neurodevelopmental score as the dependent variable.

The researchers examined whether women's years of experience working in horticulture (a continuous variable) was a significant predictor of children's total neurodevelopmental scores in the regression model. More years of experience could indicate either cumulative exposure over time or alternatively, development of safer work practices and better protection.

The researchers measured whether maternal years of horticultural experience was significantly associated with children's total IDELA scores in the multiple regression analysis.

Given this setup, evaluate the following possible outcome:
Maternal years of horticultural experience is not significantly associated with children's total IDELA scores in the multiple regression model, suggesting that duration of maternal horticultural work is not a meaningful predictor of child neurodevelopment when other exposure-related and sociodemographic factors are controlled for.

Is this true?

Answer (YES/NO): YES